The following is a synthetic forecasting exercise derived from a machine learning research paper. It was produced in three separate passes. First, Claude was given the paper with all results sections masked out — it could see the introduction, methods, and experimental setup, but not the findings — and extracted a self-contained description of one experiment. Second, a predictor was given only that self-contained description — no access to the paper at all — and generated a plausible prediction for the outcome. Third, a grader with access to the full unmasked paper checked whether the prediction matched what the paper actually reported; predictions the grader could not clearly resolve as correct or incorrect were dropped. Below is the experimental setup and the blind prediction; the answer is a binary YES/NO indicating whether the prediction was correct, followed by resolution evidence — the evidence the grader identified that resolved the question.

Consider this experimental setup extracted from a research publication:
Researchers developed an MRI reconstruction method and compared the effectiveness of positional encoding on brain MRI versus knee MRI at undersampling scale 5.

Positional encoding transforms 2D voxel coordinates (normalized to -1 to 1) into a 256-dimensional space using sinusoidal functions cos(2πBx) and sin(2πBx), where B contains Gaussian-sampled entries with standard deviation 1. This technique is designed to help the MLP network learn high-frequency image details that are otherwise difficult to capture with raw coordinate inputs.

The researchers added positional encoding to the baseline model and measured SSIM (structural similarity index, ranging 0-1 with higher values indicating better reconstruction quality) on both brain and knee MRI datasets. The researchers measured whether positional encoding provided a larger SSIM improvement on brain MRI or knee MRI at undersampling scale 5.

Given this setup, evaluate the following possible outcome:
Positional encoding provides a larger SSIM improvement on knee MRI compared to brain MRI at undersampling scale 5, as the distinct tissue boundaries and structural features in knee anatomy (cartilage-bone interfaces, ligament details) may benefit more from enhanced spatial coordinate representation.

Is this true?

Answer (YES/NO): YES